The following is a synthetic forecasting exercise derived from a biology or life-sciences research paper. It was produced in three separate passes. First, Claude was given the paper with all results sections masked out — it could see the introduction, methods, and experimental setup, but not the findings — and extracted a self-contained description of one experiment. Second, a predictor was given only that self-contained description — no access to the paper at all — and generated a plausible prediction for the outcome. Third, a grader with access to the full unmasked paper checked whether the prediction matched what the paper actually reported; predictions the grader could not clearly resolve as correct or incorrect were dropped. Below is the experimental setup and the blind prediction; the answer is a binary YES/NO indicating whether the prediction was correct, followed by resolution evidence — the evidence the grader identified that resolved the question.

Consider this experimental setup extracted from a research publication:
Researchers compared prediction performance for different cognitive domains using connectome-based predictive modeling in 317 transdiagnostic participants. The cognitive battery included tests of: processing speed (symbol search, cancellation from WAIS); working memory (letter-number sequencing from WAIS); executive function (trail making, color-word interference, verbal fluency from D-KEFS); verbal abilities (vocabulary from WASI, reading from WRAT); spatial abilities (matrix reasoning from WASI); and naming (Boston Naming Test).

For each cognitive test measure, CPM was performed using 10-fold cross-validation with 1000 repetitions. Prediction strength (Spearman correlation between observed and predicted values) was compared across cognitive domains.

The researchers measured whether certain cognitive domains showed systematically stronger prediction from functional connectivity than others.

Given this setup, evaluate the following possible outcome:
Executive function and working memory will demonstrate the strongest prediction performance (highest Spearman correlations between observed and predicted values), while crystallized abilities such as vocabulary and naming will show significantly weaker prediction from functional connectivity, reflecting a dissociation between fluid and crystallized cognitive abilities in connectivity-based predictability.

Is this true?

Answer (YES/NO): NO